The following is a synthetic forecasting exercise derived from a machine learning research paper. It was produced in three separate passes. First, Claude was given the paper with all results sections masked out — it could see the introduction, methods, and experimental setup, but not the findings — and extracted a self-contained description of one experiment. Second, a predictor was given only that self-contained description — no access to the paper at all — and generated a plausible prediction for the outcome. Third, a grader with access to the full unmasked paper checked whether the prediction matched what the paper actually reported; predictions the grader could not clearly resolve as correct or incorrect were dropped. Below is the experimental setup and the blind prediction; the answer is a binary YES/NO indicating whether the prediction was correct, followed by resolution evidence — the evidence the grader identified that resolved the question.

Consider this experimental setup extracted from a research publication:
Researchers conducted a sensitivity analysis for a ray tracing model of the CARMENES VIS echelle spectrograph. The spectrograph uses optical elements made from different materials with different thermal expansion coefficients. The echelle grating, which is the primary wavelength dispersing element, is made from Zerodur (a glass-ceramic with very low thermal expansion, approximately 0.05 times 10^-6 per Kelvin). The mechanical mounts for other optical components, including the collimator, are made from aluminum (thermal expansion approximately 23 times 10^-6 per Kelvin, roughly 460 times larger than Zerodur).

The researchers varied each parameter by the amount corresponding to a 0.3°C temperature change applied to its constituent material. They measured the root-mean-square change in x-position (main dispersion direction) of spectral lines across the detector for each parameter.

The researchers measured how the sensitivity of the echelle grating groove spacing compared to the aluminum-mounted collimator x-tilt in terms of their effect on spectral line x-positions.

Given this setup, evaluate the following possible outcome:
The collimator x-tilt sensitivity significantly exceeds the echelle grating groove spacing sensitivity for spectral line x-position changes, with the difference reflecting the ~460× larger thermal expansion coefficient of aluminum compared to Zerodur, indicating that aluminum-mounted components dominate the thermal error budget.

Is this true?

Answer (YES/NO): NO